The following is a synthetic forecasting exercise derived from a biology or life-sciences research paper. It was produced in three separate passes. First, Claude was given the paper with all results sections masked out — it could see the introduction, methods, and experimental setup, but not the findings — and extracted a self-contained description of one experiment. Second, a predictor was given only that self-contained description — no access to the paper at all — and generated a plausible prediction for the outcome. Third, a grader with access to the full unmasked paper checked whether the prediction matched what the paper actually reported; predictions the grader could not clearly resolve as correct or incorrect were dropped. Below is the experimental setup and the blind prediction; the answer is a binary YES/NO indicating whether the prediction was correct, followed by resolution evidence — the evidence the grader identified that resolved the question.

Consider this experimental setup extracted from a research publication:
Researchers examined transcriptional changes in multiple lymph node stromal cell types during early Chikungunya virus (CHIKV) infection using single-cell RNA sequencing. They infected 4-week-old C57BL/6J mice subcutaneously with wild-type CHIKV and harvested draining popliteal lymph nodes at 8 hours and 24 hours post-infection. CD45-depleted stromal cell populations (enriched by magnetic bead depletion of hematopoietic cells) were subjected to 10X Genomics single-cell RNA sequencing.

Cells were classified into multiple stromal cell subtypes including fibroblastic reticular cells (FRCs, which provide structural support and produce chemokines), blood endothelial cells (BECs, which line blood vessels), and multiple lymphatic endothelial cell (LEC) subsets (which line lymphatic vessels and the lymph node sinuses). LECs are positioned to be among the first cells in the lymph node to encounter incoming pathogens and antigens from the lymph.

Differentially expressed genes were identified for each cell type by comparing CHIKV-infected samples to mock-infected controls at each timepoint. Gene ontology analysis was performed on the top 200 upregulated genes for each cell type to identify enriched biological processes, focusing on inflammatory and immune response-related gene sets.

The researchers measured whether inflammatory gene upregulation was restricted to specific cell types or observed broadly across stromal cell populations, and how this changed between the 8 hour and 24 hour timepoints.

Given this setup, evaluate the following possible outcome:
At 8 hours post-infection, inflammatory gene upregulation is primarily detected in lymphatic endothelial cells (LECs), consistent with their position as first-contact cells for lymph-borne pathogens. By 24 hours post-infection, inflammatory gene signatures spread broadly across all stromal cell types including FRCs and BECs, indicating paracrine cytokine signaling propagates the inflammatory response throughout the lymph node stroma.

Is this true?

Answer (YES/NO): NO